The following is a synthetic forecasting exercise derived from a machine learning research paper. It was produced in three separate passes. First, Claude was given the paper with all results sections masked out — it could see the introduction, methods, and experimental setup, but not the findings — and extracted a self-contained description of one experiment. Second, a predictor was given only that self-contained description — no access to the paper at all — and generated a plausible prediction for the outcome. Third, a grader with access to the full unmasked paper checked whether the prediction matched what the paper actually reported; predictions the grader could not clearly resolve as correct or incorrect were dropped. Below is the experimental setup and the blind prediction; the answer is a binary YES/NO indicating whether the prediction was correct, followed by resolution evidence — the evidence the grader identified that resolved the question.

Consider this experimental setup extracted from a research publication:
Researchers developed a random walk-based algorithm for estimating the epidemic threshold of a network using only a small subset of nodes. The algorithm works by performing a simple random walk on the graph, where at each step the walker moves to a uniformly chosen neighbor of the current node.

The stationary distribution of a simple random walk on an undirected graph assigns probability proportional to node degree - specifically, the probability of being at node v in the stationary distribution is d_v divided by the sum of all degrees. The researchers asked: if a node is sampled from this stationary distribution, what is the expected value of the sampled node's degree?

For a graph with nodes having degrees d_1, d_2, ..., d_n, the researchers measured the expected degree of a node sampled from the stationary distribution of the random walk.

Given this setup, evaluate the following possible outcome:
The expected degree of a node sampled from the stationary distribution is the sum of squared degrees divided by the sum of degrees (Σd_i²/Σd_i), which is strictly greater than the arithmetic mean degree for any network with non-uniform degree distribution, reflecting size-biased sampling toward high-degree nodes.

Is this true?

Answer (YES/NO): YES